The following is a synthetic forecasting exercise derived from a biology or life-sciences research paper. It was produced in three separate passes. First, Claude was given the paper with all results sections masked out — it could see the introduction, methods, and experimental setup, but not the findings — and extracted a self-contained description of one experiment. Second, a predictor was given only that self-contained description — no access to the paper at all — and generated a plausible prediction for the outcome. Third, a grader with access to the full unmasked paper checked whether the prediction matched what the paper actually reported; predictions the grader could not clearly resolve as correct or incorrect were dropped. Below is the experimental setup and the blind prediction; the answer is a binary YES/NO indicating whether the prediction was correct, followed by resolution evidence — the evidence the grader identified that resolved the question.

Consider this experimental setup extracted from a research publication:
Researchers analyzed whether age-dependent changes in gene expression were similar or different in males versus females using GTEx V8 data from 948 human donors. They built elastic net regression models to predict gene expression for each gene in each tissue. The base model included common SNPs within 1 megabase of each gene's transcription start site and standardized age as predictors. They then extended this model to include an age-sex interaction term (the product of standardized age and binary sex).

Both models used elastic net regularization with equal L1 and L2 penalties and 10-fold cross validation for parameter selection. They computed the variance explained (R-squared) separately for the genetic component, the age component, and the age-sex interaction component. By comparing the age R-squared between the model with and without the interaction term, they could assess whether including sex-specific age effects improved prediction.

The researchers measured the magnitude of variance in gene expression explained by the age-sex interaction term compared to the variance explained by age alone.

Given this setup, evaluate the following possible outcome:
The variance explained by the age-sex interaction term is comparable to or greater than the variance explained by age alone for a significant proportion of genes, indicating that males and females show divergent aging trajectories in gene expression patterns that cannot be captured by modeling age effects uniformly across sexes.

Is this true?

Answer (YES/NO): NO